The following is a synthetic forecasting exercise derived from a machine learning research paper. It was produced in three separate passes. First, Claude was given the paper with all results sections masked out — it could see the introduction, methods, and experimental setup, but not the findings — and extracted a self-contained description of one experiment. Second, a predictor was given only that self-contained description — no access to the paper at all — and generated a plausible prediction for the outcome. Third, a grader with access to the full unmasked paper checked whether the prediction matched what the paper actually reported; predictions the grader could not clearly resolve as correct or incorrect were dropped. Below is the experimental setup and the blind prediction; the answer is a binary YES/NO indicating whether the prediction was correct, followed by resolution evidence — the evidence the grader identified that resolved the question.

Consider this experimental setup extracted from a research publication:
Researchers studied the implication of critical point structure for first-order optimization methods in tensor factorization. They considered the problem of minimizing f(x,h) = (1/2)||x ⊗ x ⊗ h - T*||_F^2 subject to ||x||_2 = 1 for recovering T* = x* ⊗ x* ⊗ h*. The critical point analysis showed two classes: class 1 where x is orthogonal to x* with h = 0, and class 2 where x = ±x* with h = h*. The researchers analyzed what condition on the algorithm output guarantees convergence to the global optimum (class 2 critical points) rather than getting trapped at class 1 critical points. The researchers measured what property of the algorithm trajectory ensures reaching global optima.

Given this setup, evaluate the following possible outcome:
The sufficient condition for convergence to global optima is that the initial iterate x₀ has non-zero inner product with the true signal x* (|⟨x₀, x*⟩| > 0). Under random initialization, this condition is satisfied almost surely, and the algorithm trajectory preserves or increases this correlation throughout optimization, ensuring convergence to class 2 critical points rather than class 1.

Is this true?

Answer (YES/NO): NO